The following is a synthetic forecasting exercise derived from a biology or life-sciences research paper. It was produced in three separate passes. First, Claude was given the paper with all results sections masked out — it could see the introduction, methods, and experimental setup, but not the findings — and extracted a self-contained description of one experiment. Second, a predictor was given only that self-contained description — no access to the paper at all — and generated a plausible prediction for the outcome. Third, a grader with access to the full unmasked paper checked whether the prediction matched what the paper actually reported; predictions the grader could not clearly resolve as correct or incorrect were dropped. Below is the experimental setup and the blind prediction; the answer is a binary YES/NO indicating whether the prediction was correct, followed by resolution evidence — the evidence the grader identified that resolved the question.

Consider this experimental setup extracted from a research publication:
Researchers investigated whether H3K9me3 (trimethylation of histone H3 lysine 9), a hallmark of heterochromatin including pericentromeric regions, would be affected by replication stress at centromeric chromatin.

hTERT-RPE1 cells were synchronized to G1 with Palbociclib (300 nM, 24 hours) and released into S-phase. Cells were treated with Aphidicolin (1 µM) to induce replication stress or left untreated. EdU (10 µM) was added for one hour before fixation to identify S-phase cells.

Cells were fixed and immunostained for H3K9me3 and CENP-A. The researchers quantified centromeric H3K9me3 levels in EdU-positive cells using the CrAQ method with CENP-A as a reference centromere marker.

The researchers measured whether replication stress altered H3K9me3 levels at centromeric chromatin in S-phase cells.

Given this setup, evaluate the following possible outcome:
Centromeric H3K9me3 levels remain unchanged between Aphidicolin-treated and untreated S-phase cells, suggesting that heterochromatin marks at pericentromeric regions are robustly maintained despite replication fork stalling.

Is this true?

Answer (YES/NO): NO